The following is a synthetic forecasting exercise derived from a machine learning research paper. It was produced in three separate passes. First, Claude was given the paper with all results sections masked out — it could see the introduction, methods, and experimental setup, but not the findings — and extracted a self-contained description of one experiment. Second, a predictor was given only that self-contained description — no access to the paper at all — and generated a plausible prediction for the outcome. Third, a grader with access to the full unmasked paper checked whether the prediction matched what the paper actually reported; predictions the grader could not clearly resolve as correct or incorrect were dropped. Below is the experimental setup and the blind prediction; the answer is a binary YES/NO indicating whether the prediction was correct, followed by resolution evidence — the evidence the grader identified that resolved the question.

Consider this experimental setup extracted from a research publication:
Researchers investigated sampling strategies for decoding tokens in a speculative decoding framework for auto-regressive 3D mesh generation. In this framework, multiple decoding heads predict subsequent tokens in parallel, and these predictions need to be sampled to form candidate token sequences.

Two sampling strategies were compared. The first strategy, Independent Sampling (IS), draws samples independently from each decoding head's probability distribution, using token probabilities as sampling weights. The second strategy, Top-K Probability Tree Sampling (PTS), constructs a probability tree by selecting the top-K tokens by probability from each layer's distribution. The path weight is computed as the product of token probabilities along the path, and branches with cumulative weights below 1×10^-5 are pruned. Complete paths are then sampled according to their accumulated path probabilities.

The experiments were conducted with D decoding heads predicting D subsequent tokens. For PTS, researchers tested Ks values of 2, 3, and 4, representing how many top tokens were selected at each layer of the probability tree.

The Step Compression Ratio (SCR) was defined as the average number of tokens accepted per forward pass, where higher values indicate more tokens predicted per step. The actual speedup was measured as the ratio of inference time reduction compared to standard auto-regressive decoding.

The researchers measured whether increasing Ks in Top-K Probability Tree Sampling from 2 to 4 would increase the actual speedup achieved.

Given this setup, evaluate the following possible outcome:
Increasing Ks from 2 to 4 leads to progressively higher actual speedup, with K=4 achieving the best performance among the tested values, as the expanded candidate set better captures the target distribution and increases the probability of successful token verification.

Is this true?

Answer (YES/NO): NO